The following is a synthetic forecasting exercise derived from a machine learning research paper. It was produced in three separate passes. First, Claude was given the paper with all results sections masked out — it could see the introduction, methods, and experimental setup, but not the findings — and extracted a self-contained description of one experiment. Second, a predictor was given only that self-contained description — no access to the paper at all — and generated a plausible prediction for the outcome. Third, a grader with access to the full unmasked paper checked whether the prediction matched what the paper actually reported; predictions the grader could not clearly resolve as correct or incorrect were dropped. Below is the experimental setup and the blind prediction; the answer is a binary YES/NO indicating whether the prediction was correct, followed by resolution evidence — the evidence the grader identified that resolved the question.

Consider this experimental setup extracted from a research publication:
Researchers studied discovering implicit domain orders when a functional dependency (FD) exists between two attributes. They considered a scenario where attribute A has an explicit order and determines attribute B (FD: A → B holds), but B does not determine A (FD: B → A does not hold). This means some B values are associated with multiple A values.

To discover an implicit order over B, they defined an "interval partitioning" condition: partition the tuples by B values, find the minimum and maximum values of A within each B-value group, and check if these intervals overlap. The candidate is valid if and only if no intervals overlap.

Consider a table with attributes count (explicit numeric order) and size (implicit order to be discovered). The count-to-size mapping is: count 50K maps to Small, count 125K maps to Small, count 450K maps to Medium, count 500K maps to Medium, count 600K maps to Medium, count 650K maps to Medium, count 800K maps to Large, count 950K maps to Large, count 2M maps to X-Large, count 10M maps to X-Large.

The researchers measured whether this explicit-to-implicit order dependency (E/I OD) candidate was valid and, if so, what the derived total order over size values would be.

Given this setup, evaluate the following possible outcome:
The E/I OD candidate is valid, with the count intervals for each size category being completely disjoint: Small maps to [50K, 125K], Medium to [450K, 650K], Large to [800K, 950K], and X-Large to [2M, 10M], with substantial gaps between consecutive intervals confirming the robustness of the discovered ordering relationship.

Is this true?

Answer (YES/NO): NO